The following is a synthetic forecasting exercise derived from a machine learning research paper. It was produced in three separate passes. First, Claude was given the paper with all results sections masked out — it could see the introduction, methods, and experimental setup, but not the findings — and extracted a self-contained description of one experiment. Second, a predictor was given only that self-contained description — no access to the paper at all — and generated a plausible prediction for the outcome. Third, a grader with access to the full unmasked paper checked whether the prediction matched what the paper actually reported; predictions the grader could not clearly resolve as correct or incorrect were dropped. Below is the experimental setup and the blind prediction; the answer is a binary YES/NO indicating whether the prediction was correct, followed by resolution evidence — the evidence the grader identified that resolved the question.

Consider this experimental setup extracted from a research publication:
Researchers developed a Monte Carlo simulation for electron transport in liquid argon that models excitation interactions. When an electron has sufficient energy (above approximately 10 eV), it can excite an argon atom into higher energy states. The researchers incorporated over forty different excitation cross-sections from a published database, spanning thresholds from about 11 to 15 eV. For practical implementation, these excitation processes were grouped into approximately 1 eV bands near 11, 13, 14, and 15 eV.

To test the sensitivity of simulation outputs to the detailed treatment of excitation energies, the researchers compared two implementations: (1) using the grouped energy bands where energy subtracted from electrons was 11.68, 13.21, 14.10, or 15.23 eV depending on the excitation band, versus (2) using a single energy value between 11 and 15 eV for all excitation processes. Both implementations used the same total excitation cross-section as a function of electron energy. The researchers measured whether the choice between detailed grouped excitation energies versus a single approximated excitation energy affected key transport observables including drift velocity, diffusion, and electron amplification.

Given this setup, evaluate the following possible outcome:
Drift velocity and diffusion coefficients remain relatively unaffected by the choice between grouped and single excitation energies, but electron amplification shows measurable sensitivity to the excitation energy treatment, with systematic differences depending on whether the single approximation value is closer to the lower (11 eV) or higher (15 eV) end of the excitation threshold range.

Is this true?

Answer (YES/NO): NO